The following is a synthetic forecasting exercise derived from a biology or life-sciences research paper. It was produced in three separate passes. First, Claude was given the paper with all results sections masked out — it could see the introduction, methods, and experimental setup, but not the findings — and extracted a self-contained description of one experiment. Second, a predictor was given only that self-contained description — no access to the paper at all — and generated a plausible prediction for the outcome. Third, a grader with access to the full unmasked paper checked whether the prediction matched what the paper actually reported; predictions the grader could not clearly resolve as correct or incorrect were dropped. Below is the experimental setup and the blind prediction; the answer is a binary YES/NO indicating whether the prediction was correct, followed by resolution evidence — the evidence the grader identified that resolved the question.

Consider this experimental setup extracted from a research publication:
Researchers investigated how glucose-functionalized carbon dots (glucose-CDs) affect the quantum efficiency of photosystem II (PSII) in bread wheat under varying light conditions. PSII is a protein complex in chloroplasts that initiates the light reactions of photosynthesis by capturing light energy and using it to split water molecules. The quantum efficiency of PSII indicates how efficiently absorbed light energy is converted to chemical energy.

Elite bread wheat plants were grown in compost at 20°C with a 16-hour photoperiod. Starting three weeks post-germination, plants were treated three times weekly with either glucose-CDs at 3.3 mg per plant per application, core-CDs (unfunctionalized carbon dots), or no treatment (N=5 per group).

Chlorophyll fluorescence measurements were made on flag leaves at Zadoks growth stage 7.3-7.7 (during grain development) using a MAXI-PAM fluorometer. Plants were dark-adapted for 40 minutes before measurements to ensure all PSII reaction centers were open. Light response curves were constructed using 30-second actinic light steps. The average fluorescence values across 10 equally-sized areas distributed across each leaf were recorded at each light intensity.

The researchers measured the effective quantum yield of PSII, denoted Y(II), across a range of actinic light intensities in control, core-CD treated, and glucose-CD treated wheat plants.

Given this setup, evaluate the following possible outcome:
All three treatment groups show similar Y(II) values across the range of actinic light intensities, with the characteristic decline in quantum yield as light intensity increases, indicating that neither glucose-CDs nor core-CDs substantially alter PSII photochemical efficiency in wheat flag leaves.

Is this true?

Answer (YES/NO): NO